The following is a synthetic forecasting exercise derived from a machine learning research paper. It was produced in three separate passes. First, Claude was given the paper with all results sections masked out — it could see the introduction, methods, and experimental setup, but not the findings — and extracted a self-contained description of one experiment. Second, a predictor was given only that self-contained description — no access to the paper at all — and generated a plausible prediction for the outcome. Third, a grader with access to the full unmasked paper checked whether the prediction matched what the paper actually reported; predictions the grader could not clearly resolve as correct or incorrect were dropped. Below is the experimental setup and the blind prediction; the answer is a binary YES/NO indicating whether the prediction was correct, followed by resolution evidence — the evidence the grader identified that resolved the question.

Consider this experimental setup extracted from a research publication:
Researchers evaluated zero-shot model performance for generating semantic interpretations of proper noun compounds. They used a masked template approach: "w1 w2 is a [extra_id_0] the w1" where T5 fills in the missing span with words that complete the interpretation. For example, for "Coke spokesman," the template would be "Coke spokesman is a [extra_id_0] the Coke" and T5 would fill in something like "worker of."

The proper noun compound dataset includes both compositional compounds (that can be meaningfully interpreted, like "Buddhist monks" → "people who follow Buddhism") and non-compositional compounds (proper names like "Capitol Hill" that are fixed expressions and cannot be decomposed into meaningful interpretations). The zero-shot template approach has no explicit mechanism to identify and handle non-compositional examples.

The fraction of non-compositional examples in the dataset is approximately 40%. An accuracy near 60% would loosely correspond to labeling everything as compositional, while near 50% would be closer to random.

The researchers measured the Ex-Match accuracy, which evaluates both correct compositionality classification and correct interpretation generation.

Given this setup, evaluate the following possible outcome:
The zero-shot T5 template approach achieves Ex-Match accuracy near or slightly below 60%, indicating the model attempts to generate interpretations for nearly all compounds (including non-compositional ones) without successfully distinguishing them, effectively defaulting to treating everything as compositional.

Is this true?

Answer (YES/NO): YES